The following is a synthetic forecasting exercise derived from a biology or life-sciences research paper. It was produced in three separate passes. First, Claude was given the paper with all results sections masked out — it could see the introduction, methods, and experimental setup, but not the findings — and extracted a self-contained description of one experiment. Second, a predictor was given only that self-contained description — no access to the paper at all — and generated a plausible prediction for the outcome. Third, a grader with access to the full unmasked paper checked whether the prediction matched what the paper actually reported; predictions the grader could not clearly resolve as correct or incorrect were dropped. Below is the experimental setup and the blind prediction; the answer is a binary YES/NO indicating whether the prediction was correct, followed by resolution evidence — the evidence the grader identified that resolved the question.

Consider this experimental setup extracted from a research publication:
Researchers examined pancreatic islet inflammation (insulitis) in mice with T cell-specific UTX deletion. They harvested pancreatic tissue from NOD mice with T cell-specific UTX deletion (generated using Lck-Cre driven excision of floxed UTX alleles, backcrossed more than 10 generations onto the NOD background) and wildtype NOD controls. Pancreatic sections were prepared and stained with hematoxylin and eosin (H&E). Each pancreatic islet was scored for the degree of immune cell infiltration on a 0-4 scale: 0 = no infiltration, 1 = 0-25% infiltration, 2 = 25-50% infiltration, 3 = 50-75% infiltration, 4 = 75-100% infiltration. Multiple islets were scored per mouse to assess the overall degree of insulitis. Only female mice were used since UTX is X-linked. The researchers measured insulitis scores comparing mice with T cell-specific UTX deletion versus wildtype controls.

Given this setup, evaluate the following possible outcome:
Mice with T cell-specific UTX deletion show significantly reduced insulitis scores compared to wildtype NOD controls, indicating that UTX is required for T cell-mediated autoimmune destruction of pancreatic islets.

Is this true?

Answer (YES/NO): YES